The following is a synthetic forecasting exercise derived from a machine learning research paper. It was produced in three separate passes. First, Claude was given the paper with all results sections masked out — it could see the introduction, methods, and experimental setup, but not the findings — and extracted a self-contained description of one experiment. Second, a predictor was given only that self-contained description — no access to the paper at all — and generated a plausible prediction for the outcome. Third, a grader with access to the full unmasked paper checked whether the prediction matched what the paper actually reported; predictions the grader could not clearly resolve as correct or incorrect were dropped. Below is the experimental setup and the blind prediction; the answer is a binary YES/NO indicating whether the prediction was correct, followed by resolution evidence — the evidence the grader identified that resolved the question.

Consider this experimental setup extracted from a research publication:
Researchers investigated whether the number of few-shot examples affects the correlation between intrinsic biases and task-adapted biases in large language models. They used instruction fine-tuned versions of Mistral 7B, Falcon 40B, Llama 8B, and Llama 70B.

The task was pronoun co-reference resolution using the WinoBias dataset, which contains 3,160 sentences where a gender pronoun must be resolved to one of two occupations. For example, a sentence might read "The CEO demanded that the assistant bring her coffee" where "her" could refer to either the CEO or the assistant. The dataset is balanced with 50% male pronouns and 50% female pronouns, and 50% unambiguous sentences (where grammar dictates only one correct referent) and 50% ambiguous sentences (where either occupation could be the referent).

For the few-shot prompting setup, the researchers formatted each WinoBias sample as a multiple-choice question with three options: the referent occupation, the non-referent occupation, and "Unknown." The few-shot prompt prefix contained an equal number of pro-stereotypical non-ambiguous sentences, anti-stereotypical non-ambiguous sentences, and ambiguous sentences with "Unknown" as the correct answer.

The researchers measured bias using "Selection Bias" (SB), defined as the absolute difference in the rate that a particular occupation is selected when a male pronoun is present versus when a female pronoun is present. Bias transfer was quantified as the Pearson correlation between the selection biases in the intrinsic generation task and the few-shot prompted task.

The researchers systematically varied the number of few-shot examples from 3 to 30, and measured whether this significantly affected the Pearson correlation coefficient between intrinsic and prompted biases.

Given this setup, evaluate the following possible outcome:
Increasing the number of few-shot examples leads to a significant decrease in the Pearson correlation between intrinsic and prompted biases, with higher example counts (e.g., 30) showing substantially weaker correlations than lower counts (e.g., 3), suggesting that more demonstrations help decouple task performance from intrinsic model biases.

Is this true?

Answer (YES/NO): NO